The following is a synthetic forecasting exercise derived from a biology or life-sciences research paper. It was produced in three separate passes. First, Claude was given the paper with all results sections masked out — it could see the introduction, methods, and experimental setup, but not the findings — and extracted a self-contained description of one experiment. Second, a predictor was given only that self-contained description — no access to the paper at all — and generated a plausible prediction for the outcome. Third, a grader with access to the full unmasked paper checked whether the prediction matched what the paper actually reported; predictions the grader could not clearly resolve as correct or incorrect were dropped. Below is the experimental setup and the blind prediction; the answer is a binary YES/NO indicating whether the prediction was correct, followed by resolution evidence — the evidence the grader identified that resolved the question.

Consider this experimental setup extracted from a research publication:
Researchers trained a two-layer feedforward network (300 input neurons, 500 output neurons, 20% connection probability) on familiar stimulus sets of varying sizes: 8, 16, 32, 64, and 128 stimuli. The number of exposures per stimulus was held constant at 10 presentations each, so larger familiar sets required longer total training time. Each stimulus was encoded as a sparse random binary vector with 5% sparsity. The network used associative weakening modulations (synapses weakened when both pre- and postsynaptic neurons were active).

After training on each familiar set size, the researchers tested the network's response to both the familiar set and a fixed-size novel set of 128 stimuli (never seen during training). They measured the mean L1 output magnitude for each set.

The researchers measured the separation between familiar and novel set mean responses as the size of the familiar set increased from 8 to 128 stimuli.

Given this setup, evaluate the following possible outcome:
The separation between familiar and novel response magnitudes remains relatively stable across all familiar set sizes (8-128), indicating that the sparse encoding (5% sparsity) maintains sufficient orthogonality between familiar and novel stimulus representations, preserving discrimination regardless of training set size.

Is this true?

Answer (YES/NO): NO